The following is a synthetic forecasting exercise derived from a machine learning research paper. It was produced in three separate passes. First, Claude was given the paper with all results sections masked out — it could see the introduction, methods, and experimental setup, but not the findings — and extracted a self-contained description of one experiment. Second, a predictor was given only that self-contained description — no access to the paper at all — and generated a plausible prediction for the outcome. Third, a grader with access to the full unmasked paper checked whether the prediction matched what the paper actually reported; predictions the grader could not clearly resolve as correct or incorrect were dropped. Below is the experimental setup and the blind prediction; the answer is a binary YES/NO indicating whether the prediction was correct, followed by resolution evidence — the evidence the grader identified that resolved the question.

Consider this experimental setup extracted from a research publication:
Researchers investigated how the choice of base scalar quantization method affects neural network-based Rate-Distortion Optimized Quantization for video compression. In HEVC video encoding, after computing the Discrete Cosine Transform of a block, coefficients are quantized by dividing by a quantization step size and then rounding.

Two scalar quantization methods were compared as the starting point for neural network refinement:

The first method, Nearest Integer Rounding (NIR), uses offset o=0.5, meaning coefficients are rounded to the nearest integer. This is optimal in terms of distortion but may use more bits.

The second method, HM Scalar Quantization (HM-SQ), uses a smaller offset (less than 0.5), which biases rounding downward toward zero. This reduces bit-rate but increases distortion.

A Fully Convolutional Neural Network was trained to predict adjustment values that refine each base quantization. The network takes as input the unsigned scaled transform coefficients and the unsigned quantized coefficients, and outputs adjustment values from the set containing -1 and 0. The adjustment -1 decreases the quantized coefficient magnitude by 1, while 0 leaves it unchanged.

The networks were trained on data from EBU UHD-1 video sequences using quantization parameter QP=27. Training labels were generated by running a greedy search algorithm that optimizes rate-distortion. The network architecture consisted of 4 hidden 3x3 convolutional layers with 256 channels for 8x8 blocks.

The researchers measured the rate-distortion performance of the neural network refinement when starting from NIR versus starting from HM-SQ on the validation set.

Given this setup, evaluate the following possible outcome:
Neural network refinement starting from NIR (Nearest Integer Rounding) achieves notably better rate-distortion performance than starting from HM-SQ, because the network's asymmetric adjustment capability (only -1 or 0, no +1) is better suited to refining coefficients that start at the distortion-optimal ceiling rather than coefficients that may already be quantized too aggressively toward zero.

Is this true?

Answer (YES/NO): YES